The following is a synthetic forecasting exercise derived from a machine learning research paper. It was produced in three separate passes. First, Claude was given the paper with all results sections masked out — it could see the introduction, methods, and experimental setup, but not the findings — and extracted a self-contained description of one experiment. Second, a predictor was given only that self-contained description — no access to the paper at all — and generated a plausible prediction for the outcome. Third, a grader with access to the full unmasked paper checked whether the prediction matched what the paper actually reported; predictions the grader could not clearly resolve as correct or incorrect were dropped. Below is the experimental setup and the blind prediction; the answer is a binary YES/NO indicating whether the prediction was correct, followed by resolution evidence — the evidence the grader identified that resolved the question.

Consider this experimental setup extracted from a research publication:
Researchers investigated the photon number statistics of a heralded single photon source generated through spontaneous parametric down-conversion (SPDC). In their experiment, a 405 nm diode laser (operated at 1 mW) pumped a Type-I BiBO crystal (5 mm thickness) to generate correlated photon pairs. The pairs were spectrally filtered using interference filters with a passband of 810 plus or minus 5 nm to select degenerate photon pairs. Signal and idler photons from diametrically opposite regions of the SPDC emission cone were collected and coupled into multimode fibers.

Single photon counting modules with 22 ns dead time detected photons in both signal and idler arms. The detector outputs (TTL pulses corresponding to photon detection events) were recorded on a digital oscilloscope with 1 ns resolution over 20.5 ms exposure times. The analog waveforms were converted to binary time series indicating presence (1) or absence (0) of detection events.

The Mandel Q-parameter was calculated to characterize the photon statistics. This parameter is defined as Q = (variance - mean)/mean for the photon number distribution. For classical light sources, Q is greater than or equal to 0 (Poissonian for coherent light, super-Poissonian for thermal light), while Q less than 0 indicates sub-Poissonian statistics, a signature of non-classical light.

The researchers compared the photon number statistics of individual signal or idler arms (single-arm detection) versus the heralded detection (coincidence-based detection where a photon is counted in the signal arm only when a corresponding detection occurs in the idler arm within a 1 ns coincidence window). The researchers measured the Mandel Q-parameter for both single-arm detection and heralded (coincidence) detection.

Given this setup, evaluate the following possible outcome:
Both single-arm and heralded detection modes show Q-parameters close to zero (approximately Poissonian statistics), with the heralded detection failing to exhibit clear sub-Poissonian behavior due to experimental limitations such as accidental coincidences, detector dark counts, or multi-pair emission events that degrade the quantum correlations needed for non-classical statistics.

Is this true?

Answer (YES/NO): NO